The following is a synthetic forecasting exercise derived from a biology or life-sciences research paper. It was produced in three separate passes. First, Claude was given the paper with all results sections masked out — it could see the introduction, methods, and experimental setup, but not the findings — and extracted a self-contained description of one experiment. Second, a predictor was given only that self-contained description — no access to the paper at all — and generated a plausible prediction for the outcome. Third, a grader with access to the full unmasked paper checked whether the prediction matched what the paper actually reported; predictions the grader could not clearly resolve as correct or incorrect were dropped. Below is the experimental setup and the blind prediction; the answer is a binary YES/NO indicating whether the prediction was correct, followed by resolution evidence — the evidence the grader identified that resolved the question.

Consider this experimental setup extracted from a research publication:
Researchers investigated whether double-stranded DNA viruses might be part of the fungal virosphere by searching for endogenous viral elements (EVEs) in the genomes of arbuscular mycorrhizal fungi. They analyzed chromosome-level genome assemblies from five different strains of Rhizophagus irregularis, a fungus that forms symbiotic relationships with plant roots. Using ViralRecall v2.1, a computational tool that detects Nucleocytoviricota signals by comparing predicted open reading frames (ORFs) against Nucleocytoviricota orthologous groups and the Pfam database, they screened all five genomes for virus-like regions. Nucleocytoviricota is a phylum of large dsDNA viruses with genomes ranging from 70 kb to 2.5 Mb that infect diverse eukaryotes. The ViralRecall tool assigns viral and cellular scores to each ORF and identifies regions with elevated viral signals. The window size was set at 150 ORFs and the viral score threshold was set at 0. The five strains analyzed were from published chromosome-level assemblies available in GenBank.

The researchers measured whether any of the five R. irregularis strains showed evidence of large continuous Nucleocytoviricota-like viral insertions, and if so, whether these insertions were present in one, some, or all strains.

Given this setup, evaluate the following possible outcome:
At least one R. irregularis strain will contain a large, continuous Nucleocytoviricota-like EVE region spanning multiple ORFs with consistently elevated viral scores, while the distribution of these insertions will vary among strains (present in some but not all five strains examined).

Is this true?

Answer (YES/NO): YES